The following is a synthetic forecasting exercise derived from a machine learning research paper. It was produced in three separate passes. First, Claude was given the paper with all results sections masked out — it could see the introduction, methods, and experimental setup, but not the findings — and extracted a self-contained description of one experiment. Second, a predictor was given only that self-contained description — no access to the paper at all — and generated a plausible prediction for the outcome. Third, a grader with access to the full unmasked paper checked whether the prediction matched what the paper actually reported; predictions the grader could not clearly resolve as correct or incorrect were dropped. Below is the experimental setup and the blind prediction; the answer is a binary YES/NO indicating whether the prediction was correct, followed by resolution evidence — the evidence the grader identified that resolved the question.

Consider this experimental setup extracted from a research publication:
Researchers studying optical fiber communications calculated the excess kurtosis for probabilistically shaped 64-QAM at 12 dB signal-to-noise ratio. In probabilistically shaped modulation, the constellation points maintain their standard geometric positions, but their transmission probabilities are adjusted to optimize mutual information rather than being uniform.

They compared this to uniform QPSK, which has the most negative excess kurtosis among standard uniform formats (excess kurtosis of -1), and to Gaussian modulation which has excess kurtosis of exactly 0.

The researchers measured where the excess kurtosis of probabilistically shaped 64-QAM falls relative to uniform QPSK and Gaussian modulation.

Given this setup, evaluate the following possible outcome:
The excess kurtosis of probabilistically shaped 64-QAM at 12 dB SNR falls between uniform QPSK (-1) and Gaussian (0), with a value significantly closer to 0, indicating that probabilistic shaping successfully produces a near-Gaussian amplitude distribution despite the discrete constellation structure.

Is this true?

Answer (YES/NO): YES